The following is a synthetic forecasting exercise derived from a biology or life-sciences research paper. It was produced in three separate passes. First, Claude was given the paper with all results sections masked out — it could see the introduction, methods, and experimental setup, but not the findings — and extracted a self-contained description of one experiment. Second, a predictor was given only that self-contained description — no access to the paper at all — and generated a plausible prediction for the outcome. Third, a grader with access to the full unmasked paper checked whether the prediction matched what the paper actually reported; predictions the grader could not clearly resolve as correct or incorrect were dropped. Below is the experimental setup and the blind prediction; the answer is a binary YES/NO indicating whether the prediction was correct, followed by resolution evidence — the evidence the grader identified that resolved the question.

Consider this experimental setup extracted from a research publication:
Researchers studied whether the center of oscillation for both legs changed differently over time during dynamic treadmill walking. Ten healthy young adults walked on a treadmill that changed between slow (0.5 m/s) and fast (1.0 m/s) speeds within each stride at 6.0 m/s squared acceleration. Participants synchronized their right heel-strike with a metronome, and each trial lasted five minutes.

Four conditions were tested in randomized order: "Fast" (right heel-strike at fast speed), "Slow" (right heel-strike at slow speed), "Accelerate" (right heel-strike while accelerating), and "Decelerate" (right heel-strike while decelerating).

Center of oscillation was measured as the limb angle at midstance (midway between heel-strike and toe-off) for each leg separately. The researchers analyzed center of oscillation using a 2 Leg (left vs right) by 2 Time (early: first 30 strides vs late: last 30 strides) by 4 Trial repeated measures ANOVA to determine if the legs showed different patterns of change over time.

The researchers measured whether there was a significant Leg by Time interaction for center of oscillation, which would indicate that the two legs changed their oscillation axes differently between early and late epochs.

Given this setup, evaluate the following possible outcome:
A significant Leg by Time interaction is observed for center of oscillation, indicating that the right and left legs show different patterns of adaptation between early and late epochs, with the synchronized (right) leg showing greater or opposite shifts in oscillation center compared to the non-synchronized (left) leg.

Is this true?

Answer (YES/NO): YES